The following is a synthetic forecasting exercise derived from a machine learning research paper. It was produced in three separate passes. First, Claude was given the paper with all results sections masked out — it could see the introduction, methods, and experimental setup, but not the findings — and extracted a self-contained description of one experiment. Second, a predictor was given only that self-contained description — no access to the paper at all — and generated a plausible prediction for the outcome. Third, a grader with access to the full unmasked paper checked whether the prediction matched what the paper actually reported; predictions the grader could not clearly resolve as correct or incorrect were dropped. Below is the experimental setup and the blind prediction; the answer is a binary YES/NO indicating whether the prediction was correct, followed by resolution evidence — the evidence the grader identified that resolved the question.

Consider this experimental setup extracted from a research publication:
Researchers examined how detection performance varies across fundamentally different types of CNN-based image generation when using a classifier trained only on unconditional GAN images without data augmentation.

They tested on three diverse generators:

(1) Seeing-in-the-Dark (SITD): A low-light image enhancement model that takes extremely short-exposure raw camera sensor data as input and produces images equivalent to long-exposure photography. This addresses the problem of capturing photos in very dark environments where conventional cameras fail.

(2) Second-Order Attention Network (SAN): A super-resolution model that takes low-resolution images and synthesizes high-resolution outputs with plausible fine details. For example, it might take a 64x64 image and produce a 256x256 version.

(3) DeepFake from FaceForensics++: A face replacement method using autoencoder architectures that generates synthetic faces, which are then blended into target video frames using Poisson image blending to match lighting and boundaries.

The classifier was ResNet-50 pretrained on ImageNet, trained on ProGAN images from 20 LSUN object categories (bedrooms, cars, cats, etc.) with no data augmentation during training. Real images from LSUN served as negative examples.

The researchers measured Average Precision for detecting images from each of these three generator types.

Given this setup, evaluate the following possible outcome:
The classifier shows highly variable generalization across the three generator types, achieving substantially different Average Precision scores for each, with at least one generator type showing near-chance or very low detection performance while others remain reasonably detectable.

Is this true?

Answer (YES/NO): NO